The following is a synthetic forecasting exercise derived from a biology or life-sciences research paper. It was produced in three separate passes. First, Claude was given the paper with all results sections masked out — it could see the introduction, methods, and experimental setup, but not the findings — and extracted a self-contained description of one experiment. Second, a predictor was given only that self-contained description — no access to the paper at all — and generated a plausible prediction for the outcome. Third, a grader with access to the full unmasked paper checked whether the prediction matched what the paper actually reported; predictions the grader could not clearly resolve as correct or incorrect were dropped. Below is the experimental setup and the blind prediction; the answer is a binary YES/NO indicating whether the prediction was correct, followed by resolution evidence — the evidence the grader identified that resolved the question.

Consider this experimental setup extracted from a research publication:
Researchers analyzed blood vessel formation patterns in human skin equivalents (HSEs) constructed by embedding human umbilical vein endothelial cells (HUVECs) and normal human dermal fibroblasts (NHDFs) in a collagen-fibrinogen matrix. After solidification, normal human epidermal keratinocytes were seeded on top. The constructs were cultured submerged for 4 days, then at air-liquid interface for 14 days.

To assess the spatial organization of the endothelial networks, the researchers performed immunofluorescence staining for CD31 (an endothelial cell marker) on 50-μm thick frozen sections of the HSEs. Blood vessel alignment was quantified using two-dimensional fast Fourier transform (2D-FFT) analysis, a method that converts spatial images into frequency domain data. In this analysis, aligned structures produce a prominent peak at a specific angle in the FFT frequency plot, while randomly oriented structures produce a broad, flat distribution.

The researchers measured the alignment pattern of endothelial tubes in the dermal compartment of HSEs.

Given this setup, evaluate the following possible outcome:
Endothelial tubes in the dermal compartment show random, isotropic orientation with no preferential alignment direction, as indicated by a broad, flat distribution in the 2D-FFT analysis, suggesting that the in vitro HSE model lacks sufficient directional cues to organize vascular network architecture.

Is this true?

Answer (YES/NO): NO